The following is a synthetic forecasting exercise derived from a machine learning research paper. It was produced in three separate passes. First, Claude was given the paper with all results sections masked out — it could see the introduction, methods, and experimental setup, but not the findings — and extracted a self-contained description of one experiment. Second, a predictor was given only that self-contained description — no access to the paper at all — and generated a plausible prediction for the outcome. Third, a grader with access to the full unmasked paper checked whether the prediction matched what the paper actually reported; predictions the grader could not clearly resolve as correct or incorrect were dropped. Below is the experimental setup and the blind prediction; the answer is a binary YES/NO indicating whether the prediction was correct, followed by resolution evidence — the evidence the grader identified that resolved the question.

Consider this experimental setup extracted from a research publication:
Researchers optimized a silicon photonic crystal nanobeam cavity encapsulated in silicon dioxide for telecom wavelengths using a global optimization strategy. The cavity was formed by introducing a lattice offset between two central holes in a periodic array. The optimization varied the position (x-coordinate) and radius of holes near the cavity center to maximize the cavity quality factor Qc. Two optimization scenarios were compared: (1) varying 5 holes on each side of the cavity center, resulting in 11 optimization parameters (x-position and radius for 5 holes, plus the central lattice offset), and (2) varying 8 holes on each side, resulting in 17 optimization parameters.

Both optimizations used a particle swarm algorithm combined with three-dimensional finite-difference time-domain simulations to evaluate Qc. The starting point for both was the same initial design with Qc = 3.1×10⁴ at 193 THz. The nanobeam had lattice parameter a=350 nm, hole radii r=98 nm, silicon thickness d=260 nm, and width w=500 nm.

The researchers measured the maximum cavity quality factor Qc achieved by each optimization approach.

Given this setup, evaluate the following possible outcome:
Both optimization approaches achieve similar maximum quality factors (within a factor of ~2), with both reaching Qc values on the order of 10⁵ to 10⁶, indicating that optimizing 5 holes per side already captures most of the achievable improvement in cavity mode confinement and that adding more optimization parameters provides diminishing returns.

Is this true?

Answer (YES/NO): NO